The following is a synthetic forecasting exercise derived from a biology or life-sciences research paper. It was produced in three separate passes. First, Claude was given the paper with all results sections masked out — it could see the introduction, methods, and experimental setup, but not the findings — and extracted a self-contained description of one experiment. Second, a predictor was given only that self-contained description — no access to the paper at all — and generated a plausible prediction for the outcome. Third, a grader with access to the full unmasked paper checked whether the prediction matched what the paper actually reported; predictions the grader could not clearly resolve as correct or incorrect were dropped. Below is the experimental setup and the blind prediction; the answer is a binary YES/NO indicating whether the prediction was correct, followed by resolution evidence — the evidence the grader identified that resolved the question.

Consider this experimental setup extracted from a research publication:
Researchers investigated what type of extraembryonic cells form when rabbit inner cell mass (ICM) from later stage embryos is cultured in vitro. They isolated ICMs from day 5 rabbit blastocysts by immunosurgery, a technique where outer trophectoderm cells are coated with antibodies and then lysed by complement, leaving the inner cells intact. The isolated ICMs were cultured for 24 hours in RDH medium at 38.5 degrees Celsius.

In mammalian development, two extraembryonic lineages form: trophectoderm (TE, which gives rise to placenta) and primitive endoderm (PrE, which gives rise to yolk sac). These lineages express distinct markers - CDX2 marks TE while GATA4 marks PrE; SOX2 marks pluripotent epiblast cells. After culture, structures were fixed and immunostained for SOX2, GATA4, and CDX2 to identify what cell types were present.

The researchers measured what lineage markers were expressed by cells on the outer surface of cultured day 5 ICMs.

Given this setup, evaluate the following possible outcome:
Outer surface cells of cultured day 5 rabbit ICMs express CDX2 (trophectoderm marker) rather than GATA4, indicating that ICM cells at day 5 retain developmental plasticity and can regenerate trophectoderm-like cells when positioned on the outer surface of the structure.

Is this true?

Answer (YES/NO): NO